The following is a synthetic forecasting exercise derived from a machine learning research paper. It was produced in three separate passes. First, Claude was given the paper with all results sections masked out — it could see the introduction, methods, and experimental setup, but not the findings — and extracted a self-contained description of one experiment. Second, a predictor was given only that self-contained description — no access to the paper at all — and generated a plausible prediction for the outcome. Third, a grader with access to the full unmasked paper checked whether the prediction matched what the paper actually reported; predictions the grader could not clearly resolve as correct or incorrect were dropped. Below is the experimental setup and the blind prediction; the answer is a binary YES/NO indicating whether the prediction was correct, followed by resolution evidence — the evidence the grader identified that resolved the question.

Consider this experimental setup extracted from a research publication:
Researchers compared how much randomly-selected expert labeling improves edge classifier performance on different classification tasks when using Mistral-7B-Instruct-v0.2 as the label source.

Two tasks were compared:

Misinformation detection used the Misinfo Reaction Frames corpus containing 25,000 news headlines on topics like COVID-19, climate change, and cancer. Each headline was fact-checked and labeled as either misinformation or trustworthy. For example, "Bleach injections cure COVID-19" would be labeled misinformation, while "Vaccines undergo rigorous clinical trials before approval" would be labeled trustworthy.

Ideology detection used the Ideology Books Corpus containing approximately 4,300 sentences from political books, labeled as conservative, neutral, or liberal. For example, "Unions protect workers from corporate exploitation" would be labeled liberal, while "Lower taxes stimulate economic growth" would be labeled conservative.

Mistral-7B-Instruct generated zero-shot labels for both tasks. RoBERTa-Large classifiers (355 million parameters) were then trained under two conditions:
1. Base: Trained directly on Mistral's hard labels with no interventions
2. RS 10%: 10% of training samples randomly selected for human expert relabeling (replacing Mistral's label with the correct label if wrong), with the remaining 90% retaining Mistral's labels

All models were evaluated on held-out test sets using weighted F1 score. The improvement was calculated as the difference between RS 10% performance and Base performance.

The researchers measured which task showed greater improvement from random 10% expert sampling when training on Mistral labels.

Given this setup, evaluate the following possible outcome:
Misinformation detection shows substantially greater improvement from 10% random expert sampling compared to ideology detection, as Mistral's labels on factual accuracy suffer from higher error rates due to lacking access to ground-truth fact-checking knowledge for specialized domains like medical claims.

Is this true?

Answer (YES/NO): NO